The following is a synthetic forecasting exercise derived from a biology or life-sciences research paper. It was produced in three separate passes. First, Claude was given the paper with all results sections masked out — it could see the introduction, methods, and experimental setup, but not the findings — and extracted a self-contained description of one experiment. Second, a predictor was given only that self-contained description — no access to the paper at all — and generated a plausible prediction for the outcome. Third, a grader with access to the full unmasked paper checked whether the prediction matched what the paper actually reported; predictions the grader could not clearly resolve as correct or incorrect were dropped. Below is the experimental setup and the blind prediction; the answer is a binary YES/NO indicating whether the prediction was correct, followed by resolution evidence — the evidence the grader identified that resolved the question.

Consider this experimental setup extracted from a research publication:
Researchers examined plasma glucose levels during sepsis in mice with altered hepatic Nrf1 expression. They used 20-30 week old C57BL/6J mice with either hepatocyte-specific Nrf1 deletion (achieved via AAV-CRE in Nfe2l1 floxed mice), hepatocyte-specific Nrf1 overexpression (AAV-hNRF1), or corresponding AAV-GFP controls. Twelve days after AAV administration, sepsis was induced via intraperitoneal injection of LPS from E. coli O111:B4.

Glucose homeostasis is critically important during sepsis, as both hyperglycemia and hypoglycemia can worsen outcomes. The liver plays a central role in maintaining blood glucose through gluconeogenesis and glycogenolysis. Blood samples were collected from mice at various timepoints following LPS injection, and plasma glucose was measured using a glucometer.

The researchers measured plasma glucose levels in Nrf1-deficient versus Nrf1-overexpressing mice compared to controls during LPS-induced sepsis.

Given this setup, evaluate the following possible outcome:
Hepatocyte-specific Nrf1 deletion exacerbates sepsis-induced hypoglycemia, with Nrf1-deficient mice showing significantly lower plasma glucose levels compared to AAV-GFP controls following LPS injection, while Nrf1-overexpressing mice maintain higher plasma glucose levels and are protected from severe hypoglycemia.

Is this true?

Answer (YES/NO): NO